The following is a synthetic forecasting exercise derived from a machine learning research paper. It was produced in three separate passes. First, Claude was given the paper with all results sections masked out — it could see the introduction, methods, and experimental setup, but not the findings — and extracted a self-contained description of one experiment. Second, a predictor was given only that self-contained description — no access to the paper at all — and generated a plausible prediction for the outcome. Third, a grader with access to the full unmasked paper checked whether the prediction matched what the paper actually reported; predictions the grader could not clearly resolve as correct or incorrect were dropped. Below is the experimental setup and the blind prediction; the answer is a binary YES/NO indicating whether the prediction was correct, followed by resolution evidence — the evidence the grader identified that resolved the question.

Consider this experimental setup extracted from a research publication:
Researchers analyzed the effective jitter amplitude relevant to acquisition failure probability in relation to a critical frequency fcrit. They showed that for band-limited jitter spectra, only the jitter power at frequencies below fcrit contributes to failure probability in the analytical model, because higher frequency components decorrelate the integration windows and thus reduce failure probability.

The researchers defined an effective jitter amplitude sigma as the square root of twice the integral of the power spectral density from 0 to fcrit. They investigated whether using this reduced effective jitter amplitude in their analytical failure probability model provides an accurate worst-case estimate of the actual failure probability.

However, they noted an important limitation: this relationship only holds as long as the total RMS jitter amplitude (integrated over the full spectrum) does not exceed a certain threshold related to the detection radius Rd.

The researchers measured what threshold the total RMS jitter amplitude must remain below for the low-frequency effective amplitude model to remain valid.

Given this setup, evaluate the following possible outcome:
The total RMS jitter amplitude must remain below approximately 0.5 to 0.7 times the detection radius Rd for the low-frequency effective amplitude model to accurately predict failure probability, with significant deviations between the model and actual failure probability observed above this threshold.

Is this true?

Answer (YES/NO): NO